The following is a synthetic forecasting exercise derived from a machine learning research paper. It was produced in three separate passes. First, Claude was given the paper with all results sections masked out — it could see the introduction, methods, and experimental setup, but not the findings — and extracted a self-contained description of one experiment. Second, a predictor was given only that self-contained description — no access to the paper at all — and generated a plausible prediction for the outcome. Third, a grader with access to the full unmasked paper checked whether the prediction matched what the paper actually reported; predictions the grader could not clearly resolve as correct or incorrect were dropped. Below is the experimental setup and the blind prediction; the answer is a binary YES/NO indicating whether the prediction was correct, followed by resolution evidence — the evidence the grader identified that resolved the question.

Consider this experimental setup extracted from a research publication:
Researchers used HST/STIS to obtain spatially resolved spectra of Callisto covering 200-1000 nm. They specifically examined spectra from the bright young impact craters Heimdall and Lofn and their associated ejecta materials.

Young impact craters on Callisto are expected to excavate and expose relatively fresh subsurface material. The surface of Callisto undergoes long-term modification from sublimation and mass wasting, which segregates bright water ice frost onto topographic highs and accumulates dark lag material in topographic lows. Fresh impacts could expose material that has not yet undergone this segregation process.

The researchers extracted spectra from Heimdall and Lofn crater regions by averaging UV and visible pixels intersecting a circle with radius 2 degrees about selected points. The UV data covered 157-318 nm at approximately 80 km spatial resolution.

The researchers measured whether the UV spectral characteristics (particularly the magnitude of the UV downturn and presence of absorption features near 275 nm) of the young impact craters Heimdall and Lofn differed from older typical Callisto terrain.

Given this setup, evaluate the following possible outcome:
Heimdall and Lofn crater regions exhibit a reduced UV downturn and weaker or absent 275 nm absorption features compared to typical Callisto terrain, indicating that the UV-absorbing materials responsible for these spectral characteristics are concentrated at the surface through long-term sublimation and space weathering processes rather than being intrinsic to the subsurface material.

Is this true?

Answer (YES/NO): NO